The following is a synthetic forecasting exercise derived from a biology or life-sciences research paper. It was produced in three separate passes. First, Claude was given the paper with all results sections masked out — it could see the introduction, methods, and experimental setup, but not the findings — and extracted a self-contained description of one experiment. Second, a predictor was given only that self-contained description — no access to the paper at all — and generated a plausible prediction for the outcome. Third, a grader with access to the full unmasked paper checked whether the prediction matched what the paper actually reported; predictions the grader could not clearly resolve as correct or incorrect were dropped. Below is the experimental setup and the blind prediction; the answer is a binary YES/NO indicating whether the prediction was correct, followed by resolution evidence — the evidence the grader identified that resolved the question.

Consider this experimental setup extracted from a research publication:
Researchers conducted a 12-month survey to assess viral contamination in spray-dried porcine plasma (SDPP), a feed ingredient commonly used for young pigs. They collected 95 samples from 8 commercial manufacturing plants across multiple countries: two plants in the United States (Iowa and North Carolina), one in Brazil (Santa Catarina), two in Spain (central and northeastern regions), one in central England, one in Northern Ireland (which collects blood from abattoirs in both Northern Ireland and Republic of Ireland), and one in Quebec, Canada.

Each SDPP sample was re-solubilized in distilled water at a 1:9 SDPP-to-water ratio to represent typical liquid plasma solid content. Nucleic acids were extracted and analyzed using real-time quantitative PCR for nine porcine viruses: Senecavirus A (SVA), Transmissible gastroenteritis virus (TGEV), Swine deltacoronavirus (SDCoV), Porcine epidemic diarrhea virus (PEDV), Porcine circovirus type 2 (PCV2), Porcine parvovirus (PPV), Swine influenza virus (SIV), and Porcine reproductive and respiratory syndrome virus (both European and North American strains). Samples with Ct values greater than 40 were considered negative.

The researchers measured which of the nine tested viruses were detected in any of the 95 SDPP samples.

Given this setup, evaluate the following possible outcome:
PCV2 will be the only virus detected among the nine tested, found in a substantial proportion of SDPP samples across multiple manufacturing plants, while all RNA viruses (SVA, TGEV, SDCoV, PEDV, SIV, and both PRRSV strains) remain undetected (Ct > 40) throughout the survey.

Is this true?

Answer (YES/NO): NO